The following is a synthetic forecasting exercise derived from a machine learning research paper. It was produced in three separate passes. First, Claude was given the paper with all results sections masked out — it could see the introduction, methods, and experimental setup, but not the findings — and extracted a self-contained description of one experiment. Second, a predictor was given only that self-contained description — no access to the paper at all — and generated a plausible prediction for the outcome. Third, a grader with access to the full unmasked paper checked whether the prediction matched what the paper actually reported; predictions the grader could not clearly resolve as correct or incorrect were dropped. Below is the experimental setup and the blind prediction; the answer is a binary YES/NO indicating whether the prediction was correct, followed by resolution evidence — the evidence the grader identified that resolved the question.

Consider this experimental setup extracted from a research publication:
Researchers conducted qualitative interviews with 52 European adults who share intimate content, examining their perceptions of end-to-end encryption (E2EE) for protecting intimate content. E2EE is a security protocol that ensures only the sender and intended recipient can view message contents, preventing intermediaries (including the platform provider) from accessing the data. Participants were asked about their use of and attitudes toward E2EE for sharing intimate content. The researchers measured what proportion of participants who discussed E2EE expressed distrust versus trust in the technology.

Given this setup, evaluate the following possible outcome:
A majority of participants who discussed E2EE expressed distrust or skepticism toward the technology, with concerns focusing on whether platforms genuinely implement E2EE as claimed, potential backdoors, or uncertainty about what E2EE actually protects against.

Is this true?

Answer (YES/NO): NO